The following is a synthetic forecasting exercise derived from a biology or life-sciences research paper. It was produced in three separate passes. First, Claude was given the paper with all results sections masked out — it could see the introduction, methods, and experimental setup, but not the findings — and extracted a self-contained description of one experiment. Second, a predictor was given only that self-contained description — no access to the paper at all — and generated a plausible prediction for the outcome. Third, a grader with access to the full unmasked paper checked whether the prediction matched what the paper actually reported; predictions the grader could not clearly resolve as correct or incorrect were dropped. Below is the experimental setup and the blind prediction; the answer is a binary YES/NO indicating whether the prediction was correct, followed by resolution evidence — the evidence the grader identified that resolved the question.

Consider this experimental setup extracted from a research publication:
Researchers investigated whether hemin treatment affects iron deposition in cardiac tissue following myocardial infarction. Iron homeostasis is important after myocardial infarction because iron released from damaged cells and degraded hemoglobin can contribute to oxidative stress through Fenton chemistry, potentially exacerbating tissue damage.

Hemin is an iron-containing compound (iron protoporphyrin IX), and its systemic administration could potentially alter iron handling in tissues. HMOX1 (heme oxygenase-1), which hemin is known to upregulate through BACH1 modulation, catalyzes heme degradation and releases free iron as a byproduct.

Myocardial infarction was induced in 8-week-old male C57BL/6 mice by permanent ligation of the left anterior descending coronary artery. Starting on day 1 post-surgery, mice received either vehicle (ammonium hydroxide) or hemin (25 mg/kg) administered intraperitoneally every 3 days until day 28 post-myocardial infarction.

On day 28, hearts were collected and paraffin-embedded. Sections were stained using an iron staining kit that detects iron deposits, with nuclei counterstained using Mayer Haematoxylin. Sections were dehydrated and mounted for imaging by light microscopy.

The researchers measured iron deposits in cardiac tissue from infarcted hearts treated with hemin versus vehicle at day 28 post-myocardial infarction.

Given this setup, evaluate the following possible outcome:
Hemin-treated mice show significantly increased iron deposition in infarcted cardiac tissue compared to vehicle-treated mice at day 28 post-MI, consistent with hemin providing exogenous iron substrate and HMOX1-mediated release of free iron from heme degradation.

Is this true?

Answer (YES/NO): NO